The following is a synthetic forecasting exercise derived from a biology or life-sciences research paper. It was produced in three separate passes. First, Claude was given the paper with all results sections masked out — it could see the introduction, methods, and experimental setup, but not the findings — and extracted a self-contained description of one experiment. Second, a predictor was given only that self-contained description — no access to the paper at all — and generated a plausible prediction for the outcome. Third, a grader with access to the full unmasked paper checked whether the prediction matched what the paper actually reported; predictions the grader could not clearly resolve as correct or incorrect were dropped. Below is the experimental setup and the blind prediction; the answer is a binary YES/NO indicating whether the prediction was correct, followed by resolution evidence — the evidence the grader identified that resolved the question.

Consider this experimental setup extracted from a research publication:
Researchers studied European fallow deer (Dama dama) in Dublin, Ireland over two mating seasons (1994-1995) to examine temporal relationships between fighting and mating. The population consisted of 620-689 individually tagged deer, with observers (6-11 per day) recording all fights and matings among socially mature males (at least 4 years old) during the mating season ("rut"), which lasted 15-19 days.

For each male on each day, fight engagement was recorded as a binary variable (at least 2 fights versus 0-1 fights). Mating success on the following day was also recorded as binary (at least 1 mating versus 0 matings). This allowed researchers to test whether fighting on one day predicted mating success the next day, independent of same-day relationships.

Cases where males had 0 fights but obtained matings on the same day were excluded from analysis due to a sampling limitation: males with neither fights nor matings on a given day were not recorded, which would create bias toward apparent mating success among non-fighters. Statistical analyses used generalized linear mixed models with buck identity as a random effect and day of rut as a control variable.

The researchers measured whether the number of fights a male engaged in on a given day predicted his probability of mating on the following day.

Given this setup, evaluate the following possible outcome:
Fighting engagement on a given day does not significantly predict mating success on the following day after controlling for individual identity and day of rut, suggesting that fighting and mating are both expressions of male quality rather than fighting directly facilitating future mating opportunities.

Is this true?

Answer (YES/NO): NO